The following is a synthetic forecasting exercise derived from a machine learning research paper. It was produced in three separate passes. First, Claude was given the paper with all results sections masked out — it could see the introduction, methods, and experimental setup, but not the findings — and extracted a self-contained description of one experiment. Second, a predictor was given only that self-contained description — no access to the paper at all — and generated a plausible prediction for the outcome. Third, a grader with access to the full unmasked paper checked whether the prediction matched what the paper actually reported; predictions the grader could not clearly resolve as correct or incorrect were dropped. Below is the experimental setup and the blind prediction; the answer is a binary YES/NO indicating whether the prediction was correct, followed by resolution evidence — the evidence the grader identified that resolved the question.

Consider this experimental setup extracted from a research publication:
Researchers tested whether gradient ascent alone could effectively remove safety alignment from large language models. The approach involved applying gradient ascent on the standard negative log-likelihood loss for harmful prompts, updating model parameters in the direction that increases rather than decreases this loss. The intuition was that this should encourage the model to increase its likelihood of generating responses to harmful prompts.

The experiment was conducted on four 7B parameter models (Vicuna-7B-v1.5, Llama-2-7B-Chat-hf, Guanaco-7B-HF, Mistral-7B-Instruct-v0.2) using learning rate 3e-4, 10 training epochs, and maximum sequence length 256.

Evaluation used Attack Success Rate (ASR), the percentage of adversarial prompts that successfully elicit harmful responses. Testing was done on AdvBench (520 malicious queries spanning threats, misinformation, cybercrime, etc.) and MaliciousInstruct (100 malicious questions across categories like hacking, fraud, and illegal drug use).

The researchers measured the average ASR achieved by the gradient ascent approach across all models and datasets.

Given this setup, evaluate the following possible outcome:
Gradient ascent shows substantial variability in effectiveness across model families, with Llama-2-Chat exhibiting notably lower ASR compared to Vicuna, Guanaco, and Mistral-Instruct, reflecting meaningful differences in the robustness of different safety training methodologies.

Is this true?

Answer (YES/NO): NO